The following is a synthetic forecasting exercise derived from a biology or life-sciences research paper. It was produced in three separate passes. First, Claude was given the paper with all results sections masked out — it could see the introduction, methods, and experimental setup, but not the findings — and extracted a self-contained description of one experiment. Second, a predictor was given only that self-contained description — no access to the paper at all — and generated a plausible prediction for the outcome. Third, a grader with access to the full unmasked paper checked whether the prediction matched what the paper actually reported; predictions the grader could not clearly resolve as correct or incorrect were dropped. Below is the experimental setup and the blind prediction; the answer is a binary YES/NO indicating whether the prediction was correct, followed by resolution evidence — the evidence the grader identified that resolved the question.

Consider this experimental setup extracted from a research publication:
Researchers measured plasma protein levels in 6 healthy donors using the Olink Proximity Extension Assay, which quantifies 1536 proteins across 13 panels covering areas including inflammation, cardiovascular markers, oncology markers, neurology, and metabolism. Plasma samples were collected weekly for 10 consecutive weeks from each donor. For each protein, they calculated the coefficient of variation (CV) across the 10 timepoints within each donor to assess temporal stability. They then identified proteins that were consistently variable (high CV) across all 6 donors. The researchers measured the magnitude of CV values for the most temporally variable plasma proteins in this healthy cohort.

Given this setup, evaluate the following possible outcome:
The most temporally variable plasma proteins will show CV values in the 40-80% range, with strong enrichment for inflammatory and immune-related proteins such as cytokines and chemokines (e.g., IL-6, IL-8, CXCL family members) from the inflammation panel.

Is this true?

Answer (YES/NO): NO